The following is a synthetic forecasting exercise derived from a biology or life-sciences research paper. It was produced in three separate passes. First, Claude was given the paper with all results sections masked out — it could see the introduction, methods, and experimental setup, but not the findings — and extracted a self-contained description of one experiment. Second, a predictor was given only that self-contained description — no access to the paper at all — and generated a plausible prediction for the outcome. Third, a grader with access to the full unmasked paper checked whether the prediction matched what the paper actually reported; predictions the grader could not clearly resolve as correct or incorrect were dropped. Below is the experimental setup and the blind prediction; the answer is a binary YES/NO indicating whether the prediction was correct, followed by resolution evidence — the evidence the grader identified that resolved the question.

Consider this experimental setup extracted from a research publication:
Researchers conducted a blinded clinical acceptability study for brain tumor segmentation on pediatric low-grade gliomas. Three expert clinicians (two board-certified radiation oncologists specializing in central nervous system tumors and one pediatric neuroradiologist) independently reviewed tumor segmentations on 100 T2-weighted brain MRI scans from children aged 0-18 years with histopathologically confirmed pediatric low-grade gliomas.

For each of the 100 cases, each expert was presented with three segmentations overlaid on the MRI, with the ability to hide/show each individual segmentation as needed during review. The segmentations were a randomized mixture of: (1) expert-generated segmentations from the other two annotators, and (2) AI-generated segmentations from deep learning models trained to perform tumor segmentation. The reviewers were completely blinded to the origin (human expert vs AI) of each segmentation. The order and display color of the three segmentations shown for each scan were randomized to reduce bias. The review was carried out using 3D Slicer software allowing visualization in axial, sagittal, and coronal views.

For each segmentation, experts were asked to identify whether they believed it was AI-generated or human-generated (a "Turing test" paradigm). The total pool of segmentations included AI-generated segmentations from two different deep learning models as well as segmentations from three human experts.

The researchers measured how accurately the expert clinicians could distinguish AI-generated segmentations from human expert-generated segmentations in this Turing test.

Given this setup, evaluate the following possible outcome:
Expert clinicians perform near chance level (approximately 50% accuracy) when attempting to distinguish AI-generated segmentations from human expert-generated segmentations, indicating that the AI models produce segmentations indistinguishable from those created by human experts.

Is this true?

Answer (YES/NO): NO